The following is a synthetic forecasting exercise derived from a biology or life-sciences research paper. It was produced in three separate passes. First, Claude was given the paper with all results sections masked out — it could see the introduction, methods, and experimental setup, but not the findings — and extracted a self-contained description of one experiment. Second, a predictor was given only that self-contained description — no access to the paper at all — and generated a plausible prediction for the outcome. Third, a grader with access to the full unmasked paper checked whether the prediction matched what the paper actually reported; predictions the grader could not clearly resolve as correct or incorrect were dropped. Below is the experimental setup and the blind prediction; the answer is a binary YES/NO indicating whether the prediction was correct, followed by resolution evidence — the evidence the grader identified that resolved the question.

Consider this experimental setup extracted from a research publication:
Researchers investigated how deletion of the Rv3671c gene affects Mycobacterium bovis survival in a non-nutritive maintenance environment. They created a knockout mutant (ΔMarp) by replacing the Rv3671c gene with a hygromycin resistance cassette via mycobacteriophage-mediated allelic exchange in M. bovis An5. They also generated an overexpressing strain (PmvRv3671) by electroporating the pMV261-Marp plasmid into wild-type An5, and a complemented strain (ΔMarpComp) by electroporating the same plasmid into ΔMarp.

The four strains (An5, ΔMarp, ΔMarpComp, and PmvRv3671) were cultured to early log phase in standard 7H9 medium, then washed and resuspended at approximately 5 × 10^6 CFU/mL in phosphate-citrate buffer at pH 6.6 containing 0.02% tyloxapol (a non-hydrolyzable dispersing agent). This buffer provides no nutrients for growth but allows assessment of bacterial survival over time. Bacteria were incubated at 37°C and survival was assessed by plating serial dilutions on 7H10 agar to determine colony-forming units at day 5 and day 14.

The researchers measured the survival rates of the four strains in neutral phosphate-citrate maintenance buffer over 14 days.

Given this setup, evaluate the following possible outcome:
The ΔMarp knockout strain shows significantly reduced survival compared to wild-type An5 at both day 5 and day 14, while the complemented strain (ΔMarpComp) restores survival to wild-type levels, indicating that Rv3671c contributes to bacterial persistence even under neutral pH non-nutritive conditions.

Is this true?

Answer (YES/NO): NO